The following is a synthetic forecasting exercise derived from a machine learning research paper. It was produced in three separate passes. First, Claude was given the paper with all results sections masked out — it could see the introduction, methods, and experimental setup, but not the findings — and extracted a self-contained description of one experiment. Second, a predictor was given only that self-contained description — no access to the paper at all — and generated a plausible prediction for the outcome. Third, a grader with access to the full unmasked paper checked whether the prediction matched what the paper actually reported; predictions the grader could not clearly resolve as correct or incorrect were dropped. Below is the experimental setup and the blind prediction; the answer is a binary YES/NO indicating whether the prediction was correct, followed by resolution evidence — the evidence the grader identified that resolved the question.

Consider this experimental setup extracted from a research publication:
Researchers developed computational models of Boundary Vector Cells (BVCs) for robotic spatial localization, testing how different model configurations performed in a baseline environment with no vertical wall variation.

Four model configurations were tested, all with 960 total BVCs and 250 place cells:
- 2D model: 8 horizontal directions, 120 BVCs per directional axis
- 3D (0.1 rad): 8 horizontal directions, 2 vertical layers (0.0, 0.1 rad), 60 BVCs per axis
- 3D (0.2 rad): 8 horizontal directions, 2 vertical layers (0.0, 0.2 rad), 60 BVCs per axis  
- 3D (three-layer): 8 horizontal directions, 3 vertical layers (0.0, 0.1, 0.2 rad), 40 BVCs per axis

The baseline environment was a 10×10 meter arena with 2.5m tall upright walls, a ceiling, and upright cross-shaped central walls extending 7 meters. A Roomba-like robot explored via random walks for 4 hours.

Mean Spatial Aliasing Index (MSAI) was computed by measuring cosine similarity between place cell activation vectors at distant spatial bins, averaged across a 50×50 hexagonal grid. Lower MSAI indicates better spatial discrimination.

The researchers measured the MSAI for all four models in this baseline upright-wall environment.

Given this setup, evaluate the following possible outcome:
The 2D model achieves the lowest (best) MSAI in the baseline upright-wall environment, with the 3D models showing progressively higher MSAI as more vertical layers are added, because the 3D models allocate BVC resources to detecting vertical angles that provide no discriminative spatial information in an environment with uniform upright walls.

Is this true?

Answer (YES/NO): NO